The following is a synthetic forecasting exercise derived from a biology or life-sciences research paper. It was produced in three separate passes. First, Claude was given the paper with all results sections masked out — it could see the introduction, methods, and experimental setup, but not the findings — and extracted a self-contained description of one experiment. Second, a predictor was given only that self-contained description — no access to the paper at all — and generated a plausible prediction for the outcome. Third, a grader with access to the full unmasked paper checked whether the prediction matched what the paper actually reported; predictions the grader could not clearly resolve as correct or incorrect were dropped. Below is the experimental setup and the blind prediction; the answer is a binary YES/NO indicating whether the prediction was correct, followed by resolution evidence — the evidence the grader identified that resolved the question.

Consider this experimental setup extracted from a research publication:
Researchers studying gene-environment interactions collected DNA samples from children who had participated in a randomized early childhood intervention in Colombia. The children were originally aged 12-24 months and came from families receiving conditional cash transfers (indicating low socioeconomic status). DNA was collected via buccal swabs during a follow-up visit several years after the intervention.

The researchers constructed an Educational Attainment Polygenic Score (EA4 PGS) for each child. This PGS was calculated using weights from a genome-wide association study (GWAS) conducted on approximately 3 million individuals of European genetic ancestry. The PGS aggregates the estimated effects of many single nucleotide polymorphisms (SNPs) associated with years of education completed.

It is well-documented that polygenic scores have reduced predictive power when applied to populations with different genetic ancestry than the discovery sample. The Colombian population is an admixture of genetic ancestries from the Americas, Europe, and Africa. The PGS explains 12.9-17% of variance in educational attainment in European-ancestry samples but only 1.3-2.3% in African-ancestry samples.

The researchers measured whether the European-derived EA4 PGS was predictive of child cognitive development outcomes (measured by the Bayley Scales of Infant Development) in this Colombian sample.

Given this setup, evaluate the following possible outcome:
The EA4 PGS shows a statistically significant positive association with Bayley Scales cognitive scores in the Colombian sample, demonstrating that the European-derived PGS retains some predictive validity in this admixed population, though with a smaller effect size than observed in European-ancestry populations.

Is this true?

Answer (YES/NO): YES